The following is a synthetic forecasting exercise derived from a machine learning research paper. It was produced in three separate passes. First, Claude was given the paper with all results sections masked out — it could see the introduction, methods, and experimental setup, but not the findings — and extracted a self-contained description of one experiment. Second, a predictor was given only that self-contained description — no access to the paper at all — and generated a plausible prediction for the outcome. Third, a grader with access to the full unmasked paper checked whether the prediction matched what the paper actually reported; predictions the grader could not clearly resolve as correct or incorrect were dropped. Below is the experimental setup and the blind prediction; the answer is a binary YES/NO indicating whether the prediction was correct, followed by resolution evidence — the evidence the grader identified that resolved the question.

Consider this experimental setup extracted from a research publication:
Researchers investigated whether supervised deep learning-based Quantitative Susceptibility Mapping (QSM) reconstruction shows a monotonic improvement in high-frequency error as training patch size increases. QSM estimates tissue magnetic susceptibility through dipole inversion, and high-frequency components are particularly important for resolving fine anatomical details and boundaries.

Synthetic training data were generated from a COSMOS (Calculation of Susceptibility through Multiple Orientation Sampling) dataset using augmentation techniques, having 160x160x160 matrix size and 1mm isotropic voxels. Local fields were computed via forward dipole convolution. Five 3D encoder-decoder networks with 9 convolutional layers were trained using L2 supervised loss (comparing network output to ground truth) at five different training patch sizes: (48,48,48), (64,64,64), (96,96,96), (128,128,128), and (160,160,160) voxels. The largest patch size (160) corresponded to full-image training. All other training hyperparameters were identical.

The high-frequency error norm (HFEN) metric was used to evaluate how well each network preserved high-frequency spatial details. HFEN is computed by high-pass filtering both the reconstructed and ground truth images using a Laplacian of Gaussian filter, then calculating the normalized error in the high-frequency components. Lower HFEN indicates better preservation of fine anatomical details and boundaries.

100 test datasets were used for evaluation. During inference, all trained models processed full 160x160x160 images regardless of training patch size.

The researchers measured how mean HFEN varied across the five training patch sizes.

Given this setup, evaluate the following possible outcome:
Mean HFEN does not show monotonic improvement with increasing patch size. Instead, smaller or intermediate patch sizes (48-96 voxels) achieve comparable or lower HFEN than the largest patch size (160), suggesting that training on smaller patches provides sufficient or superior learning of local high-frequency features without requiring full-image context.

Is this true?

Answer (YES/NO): NO